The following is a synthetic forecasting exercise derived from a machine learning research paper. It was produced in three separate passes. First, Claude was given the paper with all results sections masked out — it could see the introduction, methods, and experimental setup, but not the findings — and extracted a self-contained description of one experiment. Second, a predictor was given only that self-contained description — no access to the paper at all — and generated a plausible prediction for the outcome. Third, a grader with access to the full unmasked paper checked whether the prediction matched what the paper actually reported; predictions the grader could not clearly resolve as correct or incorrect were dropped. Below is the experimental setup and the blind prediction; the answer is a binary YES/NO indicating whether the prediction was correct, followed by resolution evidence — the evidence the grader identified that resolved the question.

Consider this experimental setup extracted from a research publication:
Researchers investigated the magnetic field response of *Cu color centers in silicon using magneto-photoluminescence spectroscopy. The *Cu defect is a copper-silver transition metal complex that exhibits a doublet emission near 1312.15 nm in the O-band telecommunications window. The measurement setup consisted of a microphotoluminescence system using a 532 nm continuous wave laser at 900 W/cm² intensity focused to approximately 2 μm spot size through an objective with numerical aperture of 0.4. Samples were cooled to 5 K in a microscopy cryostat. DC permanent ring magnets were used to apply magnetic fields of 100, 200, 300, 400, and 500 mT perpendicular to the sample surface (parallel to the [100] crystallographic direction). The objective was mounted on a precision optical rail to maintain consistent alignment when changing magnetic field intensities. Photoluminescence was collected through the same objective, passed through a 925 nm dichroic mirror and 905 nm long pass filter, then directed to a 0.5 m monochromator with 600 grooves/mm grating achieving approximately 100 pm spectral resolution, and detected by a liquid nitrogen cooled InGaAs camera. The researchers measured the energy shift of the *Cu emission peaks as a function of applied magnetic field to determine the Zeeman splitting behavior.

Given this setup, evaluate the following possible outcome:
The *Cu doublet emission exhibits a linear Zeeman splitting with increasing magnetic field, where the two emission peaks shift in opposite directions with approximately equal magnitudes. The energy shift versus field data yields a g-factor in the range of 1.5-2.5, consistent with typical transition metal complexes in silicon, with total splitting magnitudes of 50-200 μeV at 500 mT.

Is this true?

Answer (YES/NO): NO